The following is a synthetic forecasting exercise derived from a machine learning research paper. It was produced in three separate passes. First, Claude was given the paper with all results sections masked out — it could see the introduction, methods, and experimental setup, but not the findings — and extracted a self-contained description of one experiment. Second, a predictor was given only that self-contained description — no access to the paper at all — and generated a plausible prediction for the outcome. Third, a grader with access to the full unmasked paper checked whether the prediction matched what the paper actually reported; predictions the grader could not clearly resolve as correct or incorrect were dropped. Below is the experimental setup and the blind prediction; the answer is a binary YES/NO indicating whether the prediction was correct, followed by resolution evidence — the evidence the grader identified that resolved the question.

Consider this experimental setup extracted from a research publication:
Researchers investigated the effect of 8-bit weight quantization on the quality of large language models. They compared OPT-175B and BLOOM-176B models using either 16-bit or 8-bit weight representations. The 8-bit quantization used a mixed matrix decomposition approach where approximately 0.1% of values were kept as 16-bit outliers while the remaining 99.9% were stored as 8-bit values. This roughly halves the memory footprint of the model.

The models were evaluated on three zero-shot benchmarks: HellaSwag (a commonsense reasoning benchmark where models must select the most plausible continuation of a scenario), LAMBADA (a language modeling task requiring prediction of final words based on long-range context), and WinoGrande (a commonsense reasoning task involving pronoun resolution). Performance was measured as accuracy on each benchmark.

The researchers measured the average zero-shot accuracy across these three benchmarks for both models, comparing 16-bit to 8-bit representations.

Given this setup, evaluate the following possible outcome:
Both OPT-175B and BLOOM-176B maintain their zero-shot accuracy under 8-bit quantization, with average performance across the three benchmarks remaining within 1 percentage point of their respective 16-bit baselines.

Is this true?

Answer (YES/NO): YES